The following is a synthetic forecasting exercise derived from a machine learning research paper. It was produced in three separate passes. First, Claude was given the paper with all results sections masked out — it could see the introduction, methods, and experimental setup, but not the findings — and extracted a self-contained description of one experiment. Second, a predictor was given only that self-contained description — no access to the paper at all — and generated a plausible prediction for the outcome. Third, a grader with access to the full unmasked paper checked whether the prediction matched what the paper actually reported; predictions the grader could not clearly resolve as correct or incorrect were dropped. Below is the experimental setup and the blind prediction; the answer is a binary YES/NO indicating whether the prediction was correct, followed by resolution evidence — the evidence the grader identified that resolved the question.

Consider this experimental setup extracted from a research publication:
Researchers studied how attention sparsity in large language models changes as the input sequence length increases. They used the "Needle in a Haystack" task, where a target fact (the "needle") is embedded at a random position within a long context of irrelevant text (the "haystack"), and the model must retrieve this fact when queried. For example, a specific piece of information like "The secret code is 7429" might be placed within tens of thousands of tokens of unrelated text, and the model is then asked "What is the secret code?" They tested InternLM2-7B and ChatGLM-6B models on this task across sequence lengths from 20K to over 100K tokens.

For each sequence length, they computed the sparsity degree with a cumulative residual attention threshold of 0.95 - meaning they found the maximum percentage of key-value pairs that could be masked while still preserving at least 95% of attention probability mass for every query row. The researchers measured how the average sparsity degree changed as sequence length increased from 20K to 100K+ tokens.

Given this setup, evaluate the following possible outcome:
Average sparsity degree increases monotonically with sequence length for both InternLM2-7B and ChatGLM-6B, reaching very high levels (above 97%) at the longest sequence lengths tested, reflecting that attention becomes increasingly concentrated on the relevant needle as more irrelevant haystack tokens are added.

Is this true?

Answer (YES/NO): NO